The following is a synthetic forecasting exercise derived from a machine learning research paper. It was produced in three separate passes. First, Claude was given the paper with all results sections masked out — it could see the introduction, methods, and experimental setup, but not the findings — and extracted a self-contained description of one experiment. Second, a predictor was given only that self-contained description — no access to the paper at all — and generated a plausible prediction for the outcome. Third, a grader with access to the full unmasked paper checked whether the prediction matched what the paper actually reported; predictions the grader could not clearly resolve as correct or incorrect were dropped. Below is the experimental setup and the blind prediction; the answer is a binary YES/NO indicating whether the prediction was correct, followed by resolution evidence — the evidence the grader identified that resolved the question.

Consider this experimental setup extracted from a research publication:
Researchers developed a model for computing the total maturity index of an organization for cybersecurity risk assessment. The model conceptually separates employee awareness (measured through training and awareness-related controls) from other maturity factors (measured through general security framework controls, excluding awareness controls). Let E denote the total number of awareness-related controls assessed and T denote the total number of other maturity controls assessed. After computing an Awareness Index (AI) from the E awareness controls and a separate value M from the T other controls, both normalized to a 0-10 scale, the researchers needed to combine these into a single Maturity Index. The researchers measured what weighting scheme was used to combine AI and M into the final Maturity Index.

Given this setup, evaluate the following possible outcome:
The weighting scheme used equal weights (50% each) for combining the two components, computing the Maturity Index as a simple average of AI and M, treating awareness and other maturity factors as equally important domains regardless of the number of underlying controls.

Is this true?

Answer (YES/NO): NO